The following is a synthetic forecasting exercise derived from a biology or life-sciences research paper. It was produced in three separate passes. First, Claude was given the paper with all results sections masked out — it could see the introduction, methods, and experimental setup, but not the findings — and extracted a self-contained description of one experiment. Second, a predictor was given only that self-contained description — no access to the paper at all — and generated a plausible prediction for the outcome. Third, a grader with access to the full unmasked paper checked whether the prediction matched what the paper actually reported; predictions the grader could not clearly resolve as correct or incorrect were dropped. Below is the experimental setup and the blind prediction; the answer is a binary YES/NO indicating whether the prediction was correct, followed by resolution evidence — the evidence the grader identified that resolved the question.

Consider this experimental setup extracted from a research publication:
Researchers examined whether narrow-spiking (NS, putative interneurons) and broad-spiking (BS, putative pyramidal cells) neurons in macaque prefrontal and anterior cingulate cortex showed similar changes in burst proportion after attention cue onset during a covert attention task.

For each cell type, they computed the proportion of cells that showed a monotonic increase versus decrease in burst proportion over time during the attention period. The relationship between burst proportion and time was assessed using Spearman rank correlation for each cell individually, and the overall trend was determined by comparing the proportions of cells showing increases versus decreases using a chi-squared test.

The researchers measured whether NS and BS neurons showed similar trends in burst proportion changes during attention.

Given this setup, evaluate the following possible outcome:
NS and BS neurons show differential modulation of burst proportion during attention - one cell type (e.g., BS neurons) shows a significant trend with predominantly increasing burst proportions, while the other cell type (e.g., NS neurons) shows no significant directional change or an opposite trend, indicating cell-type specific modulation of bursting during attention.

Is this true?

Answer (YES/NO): NO